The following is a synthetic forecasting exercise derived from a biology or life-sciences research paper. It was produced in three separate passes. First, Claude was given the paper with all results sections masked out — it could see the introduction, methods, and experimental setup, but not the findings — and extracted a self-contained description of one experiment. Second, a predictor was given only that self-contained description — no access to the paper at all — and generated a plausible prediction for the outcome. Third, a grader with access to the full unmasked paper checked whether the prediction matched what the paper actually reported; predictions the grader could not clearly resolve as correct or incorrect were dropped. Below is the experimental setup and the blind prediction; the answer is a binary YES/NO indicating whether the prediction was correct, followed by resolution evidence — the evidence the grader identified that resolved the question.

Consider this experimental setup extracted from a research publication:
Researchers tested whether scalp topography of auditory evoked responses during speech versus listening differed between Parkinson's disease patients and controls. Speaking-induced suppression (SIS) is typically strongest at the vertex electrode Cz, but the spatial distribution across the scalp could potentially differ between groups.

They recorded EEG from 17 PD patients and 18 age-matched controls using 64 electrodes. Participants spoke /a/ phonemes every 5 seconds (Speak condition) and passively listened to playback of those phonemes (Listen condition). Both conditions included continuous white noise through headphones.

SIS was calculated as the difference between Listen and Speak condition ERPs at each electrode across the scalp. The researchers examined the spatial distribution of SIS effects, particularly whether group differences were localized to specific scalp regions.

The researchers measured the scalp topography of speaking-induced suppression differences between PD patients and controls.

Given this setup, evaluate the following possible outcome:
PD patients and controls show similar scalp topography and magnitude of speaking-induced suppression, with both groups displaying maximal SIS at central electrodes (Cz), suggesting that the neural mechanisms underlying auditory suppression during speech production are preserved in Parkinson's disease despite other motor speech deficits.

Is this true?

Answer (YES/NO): NO